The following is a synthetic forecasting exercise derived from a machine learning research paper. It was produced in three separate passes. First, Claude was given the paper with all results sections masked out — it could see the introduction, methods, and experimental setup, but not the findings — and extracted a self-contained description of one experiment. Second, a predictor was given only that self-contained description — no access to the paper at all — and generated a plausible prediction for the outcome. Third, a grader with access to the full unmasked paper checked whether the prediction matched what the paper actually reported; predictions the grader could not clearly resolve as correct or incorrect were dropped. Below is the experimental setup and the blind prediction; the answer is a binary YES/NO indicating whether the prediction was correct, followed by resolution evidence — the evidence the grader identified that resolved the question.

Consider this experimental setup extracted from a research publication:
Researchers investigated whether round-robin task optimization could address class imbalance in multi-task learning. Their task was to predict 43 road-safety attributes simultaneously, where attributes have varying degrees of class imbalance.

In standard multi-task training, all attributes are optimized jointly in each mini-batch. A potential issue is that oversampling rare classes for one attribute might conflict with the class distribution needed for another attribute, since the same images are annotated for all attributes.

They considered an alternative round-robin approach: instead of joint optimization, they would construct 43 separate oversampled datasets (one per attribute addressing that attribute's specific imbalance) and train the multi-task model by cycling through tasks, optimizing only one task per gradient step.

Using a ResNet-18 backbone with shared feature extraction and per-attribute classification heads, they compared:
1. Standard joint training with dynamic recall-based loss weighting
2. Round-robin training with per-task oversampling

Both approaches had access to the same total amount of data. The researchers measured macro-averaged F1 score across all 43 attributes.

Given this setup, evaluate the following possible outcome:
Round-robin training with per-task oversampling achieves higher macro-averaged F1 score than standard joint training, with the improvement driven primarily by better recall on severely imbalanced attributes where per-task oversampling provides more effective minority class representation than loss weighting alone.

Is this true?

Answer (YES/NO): NO